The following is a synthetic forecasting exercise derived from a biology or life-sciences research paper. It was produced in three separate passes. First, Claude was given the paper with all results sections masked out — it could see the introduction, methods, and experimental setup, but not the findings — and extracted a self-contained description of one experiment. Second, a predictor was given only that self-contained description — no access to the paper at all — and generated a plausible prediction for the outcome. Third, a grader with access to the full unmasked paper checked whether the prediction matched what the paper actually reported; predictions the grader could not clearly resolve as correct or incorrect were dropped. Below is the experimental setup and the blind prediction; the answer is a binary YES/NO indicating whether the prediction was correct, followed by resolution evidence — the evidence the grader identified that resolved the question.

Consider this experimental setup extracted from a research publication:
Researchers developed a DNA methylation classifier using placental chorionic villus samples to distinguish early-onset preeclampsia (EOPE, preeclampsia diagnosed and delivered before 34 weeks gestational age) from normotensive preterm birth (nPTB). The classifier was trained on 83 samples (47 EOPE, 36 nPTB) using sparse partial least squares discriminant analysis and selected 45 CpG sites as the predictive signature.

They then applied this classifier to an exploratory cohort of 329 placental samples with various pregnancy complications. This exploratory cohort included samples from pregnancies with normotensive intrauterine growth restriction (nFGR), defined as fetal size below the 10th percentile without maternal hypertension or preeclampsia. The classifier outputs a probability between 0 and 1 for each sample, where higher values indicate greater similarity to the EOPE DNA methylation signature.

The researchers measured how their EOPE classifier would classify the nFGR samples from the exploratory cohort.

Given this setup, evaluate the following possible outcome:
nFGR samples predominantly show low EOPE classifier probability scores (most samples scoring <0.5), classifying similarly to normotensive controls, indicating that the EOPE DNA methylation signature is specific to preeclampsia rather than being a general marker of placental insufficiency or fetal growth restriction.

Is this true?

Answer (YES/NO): NO